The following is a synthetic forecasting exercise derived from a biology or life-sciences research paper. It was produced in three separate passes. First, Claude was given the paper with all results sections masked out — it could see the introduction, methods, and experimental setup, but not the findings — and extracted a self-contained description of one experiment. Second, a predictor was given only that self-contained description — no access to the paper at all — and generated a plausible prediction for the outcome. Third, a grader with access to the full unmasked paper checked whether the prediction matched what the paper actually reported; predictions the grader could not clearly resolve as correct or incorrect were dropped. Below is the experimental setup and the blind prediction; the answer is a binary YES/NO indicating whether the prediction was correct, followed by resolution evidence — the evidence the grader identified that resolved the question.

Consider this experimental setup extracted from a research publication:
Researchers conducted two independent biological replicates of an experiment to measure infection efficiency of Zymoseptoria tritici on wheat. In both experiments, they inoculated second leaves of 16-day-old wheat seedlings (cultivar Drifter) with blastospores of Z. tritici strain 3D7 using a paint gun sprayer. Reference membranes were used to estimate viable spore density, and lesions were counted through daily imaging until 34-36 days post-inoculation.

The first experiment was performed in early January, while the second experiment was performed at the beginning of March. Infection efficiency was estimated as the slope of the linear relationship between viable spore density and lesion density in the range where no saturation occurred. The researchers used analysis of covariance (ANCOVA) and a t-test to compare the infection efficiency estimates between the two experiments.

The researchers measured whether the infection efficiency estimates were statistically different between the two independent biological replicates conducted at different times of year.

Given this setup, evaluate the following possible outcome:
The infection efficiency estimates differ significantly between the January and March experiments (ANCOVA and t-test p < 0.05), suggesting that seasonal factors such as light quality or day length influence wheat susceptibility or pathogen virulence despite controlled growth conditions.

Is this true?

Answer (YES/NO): YES